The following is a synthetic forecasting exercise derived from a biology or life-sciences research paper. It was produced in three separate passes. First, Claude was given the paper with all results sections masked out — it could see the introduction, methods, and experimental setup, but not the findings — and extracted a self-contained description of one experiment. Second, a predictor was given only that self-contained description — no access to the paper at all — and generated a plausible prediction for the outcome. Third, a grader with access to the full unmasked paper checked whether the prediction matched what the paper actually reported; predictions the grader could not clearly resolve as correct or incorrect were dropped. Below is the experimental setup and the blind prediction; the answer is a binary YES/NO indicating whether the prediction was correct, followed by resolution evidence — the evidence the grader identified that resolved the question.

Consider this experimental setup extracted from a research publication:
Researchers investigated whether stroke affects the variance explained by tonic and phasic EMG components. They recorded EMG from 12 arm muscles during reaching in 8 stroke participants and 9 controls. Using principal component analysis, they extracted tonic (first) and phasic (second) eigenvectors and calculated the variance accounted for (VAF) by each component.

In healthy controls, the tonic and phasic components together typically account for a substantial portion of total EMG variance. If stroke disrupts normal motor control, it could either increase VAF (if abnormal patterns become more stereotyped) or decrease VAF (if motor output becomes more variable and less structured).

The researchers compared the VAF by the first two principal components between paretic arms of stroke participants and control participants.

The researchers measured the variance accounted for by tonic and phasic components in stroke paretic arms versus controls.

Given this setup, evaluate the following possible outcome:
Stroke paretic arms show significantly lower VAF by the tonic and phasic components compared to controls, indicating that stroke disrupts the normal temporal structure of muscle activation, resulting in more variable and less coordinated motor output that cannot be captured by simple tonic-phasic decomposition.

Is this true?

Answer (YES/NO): NO